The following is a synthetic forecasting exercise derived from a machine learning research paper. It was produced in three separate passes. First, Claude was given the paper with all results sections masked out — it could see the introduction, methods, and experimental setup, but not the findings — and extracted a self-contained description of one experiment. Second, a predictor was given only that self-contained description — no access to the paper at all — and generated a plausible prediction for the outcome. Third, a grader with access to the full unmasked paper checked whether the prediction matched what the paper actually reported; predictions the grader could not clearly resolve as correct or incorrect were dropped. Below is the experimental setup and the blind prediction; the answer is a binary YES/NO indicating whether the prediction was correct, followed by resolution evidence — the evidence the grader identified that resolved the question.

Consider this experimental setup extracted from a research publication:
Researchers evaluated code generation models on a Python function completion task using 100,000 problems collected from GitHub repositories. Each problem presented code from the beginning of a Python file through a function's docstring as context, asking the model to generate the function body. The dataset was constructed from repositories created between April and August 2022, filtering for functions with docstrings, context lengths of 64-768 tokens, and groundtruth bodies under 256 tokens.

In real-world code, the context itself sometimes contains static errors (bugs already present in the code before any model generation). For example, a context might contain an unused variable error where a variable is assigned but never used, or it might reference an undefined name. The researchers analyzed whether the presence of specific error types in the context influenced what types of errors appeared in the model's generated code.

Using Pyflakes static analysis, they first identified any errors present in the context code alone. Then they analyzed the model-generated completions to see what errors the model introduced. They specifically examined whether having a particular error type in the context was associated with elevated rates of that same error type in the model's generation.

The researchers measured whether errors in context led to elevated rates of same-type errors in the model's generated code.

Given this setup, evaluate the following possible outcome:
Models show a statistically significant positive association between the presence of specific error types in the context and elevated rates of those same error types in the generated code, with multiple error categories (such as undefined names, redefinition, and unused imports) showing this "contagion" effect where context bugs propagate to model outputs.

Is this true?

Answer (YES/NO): YES